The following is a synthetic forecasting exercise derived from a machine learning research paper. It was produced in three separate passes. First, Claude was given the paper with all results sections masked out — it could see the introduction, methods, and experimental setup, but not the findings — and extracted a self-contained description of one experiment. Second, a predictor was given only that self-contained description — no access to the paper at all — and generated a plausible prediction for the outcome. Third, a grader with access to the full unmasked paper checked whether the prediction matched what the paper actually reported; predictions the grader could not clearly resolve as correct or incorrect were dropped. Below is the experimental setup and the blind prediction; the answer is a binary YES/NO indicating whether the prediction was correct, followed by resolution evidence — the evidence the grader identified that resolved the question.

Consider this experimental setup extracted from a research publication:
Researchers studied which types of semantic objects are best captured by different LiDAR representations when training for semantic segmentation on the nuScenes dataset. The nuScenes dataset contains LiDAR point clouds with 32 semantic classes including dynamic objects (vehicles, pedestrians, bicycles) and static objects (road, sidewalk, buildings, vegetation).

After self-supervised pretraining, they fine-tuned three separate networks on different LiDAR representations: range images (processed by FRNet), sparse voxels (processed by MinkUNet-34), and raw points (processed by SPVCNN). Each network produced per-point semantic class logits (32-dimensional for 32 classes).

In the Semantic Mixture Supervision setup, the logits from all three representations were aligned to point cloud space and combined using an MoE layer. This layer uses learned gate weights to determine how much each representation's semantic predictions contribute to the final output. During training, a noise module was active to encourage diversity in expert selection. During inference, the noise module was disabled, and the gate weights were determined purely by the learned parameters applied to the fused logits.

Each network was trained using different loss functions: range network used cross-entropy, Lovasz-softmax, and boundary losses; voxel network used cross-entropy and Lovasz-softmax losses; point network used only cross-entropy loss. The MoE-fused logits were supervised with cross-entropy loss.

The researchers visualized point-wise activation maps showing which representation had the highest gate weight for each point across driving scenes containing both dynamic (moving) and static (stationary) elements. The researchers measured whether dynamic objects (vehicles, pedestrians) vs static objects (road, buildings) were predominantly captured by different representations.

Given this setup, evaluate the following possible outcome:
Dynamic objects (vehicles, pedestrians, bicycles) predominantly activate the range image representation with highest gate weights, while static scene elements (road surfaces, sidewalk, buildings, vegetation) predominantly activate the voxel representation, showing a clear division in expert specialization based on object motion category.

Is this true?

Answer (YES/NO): YES